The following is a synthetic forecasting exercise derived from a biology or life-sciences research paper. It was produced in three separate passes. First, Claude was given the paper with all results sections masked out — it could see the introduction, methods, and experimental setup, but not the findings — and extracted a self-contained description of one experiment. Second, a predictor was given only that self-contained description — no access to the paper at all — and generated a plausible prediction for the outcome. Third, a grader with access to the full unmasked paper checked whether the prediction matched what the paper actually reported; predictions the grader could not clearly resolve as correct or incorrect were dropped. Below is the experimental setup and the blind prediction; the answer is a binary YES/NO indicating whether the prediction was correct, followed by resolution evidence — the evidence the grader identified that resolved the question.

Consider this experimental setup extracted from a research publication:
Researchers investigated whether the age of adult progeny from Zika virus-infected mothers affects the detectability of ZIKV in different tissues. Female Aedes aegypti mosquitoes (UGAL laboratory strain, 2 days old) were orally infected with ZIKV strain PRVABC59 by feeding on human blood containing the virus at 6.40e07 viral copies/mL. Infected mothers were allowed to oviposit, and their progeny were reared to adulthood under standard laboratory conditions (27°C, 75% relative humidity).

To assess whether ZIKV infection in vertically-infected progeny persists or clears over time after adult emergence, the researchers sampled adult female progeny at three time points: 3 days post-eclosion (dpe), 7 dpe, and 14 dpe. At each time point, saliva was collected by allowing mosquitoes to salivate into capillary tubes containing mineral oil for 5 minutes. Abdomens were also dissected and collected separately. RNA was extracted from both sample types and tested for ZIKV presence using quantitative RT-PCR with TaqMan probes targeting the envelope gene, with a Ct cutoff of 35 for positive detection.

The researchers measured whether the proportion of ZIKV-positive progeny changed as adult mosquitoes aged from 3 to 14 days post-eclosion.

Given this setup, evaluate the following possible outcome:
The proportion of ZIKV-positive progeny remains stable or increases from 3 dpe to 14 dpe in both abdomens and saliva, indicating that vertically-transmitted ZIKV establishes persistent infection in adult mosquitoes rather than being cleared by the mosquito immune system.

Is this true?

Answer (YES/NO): NO